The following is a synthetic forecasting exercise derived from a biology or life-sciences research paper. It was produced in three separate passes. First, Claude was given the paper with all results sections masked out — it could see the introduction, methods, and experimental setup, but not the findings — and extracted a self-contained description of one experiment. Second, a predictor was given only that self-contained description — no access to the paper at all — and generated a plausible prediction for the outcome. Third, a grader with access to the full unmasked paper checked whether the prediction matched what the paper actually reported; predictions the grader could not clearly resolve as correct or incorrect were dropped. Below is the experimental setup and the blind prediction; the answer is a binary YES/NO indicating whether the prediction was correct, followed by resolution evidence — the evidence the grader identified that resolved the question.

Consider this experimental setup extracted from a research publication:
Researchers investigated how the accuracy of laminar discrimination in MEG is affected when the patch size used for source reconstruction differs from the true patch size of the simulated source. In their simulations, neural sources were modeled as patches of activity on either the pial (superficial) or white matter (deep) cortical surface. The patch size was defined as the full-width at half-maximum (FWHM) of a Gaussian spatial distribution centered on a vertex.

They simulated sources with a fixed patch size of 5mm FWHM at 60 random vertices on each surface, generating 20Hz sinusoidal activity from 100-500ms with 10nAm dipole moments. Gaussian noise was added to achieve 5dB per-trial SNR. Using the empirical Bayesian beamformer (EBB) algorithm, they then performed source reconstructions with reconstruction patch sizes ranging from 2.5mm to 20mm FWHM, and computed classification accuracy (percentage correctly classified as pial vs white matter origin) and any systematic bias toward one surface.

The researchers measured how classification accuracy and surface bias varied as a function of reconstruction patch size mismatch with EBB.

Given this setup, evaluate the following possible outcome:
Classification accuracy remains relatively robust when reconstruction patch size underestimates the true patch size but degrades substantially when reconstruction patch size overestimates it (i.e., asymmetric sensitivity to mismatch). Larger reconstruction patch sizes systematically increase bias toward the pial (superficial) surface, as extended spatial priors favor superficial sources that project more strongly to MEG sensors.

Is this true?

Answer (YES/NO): NO